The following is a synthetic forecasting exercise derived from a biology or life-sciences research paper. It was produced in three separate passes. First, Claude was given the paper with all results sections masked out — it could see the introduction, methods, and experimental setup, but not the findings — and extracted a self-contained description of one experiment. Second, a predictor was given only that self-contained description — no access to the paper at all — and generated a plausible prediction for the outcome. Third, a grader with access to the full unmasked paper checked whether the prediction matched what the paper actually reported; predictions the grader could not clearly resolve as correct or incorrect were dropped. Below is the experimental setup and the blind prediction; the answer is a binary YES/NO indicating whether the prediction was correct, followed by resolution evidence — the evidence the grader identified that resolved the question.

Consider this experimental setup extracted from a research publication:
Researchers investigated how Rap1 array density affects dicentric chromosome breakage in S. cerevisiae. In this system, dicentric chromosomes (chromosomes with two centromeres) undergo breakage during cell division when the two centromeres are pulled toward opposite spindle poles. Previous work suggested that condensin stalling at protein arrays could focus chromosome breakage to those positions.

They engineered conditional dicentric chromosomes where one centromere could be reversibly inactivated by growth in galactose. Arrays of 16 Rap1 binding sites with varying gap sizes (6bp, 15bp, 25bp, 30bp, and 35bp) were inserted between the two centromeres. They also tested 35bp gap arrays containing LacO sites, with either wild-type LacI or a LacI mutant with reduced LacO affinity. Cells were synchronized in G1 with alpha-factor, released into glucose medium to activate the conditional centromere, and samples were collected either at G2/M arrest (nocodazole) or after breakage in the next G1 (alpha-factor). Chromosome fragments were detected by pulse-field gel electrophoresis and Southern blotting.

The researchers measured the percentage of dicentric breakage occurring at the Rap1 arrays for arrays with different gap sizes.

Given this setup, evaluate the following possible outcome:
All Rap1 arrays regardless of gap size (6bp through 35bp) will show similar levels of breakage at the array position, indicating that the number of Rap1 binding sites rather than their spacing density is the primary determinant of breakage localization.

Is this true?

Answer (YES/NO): NO